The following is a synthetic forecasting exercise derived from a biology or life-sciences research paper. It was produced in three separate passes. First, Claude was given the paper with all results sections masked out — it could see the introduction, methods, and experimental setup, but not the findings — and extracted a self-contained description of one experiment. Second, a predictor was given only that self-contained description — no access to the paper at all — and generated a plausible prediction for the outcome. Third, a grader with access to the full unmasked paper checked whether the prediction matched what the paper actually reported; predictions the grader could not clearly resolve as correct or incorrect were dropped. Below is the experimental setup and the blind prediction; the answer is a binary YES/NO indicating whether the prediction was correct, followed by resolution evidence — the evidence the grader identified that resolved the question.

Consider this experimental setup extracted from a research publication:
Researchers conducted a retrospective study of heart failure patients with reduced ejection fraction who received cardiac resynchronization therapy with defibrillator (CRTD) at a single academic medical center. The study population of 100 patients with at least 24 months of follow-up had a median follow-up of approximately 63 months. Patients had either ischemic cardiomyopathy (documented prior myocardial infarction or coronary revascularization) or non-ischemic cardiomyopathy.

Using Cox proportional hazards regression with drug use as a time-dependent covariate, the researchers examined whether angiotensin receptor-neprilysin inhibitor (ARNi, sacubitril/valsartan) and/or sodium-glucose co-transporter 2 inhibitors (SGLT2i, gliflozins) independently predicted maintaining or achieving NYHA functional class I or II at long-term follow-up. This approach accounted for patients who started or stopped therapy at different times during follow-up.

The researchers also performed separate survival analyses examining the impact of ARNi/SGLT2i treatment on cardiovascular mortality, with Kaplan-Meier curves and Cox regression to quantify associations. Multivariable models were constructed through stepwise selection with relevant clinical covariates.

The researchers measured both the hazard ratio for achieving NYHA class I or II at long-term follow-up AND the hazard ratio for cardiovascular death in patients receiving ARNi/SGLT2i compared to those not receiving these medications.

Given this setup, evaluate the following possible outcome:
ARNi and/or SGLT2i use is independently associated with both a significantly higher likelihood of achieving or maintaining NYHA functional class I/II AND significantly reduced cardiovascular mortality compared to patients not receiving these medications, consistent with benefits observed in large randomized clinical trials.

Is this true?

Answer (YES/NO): NO